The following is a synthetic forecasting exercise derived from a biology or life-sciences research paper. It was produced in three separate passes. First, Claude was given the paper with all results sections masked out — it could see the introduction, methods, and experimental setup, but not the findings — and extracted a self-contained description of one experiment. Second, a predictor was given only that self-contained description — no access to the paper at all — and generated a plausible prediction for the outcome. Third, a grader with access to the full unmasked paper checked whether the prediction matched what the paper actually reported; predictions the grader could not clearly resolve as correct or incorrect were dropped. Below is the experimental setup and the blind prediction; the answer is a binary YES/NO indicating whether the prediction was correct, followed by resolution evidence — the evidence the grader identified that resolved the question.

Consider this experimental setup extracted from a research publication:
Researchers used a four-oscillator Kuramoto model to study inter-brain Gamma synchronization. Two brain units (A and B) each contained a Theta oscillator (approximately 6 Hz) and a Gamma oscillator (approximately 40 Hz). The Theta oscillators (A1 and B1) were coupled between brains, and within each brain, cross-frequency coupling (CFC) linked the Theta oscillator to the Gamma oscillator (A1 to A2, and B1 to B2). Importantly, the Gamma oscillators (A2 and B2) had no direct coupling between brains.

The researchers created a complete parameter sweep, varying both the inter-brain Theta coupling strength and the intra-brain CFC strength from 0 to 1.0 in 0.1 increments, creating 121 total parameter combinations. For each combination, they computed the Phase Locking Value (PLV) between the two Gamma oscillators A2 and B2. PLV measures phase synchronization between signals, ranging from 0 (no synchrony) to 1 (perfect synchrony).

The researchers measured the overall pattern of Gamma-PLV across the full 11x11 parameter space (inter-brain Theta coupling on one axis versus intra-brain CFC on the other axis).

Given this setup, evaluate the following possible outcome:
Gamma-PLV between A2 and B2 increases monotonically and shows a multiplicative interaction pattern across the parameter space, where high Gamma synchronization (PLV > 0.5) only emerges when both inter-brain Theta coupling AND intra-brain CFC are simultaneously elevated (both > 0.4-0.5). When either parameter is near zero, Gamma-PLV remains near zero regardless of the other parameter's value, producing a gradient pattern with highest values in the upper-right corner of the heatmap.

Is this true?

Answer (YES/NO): NO